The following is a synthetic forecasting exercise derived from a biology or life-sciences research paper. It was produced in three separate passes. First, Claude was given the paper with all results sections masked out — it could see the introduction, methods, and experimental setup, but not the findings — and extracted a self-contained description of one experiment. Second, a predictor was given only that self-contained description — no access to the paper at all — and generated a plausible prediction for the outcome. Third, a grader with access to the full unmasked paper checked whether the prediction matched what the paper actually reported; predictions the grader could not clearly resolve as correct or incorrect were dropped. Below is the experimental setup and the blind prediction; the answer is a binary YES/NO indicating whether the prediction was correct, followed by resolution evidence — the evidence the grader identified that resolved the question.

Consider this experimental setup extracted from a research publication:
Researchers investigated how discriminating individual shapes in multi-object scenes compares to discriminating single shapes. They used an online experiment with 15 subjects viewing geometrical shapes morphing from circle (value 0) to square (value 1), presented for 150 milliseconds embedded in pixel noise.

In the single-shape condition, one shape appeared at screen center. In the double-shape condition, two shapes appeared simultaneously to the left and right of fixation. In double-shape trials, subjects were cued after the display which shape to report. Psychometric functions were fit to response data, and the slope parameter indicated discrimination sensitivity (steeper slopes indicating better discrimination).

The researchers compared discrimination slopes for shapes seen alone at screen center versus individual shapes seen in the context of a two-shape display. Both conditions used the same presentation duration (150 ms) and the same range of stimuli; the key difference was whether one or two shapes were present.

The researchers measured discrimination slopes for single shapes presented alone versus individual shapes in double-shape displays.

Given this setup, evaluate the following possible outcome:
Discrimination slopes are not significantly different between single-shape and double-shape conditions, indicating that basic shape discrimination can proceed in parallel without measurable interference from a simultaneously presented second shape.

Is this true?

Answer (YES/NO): YES